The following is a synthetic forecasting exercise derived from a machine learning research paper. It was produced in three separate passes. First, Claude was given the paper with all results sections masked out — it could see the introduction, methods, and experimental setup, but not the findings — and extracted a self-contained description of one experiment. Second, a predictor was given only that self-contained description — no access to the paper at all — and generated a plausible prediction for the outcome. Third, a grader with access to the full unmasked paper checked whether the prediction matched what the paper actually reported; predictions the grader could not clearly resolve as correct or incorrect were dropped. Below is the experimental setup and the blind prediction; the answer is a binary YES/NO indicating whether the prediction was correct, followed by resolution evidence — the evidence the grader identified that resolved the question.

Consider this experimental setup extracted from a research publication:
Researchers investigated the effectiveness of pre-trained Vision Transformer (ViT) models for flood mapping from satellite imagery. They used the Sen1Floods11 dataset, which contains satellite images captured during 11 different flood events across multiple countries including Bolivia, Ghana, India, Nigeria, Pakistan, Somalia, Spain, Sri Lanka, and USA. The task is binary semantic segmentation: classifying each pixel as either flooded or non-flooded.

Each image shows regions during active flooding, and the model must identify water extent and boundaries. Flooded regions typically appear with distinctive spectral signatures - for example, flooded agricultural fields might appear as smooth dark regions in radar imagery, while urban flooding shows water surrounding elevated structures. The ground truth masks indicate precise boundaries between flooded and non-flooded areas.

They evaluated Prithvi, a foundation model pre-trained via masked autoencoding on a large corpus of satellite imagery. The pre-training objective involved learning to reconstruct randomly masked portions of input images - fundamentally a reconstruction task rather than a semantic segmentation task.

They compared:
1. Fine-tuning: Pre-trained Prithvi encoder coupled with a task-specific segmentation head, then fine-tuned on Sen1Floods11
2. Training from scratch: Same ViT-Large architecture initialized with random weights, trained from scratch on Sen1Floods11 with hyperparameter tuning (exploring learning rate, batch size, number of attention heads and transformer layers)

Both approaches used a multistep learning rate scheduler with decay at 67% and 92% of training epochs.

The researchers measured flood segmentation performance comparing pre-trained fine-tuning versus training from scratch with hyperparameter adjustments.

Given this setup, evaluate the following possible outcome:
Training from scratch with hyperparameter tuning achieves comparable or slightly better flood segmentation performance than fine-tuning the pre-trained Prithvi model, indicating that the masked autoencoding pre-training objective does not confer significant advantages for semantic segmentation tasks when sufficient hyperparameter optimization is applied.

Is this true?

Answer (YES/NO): YES